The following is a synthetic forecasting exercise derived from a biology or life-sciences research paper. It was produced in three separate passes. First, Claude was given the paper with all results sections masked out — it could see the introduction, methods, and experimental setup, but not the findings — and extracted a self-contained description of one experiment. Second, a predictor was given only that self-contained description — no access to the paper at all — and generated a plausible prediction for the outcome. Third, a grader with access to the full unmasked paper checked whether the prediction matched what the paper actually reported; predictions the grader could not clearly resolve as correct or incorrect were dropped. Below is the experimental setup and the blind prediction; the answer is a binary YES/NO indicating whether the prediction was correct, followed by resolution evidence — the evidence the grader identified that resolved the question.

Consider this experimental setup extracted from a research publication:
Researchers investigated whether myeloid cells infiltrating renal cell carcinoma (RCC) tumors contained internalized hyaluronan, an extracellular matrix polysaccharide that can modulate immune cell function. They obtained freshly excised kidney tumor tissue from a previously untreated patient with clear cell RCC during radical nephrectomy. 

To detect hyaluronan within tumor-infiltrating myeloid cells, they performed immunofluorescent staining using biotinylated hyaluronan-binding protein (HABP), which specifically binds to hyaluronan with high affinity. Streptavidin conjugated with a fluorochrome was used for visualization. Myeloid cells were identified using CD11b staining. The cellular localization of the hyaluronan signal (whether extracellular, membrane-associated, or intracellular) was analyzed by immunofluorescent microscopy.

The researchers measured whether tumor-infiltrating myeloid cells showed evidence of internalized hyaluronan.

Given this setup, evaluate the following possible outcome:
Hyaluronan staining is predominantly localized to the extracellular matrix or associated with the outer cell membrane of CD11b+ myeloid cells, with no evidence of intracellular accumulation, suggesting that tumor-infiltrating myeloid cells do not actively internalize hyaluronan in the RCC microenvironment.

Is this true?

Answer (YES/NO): NO